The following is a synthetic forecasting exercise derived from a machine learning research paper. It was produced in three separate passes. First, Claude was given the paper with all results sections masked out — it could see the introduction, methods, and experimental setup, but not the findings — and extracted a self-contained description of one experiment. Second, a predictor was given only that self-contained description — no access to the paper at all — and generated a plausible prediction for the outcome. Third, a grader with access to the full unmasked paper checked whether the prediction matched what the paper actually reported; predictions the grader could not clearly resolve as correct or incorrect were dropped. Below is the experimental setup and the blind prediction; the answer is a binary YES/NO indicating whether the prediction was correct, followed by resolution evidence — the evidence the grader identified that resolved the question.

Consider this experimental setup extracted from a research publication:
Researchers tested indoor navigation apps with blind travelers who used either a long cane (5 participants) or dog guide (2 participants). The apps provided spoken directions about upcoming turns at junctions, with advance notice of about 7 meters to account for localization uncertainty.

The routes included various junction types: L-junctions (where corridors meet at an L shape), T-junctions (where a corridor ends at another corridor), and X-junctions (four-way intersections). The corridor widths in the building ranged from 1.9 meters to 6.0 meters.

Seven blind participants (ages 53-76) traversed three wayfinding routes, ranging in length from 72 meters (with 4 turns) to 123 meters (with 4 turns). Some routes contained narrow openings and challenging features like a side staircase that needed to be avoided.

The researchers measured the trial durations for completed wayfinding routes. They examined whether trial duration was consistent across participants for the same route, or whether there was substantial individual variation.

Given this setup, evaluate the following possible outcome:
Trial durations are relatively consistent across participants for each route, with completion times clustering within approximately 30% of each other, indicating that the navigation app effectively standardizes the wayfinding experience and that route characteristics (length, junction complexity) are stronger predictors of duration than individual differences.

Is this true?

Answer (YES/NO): NO